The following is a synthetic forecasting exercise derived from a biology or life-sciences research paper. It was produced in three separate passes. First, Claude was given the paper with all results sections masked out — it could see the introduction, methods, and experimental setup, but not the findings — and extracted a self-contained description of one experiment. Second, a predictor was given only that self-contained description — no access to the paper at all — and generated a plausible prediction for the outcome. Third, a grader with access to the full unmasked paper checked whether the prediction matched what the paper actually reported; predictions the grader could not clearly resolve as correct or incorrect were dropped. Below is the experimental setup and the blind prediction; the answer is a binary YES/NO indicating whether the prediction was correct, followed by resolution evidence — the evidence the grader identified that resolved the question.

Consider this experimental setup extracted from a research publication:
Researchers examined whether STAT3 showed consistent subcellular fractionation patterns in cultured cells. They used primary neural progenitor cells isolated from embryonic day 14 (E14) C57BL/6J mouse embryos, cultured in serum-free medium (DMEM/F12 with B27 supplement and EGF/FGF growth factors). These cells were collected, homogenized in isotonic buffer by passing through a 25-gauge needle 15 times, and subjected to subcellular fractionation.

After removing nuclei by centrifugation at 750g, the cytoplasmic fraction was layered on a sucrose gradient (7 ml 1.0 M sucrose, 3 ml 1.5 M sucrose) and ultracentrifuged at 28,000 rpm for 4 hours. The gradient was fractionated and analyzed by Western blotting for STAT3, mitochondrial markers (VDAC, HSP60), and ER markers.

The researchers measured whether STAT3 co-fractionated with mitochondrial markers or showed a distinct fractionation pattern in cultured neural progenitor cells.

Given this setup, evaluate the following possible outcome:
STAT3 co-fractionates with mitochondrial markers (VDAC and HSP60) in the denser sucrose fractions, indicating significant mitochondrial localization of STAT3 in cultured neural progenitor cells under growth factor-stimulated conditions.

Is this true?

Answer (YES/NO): NO